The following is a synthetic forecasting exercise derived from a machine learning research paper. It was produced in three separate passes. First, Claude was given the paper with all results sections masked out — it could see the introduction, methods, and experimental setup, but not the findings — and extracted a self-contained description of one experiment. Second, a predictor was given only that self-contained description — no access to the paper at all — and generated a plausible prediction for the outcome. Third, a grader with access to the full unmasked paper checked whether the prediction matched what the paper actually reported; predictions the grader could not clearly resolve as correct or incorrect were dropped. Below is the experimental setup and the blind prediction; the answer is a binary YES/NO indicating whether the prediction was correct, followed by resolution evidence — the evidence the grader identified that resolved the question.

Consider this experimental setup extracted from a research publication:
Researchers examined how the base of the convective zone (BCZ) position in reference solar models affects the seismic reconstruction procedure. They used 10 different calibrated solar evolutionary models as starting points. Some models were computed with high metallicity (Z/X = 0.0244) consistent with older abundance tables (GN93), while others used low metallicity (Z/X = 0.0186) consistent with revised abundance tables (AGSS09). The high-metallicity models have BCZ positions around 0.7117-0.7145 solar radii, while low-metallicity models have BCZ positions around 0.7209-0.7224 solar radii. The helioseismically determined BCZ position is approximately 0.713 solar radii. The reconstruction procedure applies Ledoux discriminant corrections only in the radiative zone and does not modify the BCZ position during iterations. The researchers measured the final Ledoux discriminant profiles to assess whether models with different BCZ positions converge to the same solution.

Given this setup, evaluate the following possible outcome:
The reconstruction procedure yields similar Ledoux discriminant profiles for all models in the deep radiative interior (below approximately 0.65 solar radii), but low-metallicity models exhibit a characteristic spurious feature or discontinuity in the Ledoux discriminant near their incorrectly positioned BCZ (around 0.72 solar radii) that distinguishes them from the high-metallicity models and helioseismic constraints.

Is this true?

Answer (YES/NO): NO